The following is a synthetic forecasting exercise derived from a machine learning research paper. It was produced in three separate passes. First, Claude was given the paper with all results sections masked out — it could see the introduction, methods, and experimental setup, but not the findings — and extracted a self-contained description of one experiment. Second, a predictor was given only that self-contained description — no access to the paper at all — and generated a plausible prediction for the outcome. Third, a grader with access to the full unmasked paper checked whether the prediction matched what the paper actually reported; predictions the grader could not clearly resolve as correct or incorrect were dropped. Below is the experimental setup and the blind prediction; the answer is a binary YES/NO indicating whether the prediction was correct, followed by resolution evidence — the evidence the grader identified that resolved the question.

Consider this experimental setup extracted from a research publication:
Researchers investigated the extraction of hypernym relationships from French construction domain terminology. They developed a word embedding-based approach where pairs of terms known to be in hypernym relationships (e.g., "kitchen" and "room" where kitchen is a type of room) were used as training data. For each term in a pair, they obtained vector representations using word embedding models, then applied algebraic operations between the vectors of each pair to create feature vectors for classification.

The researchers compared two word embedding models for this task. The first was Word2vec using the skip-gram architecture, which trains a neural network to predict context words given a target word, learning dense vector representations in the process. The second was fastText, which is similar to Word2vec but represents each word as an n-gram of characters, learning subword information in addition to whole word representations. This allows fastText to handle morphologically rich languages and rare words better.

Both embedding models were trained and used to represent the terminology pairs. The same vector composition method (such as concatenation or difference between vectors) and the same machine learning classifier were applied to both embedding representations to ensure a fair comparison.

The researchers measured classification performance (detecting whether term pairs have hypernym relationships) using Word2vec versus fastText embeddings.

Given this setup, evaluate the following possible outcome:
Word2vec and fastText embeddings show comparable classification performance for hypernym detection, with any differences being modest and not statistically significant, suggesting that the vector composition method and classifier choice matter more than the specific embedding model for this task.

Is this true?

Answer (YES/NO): NO